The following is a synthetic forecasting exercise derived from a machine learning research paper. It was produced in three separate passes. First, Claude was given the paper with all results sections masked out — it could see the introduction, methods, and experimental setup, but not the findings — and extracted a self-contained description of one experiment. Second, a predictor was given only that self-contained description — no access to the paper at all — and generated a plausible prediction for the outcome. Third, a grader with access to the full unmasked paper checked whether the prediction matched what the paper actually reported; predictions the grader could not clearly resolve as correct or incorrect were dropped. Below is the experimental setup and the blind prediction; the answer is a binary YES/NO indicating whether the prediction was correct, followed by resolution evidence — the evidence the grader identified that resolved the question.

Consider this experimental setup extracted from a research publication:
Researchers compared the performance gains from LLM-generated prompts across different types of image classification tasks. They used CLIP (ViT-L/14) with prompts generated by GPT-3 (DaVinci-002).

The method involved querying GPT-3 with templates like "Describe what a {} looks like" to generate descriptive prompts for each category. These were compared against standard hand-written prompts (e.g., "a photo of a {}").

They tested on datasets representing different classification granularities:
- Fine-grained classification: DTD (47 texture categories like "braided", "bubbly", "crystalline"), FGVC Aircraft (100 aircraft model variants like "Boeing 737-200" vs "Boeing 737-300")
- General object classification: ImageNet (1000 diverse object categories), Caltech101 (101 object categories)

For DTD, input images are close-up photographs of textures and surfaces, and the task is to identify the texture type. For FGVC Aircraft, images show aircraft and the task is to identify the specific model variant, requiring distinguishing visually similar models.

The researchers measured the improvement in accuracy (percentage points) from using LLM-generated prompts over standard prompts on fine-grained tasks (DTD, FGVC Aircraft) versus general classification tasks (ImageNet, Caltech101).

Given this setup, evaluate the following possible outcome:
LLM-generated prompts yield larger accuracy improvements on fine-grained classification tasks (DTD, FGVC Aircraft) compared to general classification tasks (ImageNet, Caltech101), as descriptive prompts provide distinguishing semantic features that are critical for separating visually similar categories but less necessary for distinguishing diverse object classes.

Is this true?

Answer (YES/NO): YES